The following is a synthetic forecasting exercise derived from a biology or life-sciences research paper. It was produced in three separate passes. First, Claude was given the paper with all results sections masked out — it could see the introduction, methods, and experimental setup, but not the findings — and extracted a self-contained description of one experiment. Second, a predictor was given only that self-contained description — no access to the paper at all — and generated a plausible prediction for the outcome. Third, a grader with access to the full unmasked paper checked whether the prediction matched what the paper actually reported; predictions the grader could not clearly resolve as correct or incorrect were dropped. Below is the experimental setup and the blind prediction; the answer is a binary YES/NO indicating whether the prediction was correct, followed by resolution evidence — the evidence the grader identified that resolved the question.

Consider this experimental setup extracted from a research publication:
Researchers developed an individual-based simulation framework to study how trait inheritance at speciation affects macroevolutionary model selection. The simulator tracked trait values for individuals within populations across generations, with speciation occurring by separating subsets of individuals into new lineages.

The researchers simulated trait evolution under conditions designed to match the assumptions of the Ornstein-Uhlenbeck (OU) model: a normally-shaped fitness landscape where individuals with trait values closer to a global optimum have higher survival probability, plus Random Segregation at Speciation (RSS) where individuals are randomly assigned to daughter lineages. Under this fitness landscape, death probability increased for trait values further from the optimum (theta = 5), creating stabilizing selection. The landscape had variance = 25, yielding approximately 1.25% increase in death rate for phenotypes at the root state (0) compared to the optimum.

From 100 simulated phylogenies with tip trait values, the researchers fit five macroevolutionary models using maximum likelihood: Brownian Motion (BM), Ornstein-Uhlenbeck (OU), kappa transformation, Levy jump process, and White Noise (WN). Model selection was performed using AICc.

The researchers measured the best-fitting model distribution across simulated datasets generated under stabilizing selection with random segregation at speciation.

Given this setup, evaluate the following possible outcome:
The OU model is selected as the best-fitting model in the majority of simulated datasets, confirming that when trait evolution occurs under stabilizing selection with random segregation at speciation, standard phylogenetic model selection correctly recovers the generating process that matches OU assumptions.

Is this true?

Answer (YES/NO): YES